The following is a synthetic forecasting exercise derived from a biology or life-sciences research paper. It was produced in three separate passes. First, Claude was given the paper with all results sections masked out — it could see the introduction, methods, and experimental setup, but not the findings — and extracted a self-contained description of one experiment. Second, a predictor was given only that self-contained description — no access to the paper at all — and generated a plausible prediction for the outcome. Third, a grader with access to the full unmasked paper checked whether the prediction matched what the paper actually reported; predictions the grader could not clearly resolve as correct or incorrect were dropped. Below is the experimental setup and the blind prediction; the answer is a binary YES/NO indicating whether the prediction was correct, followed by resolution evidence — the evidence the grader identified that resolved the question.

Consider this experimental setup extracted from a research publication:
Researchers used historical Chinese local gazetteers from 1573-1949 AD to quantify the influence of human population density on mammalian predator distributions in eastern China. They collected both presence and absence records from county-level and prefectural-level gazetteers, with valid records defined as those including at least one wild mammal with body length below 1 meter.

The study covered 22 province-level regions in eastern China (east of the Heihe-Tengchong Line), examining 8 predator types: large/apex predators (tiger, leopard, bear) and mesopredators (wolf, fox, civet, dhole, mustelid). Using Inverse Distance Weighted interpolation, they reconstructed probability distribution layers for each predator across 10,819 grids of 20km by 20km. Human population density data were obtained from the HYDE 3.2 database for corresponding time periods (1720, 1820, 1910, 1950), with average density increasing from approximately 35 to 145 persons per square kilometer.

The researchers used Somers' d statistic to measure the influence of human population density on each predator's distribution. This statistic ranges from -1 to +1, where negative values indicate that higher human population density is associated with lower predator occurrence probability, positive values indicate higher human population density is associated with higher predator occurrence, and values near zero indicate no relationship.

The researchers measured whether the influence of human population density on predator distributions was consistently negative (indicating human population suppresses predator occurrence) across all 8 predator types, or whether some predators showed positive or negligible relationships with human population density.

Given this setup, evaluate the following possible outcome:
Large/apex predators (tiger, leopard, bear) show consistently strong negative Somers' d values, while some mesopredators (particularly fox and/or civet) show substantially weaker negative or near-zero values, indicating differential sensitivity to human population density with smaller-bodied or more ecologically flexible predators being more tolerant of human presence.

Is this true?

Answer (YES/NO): NO